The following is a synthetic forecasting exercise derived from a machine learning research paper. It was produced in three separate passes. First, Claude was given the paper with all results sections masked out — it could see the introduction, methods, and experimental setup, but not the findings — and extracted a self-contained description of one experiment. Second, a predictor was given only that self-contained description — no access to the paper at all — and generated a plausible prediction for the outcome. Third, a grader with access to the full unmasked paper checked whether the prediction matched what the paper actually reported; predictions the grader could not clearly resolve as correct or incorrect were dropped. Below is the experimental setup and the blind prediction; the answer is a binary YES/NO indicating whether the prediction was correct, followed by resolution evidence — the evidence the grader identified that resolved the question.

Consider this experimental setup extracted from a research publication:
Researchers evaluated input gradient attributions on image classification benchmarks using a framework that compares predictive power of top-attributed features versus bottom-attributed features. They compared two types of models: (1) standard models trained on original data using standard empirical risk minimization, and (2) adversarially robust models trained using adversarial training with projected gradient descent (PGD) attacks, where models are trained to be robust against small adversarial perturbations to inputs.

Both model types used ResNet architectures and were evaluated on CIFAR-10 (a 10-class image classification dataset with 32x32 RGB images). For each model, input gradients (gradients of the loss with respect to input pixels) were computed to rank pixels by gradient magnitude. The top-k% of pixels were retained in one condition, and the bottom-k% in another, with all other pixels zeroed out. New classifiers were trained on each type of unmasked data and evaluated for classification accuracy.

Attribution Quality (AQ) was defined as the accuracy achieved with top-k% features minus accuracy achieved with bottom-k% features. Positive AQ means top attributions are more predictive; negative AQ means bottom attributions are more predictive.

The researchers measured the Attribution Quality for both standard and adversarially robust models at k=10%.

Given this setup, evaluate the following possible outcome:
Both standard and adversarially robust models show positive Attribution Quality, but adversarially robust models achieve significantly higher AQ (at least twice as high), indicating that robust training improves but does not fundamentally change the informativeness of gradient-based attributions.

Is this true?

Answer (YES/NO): NO